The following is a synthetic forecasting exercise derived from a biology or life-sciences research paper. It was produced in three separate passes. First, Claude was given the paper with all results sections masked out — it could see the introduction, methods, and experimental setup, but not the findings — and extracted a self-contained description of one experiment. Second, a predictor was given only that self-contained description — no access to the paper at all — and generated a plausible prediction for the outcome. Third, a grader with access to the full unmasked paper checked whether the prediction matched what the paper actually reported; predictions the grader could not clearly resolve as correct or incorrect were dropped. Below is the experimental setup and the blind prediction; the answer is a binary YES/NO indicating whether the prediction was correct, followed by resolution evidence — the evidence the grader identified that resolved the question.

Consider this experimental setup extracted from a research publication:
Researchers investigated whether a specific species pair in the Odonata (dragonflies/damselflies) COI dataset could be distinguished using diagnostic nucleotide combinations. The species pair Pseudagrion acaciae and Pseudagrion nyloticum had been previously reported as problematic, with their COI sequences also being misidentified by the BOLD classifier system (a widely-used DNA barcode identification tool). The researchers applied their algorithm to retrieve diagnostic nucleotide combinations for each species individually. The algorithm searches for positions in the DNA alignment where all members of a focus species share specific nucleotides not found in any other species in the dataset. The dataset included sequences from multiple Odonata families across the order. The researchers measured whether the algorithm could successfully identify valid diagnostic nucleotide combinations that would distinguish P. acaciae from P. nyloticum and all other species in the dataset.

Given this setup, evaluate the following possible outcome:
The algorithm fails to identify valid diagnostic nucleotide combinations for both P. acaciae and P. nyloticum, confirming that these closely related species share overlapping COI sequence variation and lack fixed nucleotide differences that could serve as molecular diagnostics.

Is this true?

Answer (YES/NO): YES